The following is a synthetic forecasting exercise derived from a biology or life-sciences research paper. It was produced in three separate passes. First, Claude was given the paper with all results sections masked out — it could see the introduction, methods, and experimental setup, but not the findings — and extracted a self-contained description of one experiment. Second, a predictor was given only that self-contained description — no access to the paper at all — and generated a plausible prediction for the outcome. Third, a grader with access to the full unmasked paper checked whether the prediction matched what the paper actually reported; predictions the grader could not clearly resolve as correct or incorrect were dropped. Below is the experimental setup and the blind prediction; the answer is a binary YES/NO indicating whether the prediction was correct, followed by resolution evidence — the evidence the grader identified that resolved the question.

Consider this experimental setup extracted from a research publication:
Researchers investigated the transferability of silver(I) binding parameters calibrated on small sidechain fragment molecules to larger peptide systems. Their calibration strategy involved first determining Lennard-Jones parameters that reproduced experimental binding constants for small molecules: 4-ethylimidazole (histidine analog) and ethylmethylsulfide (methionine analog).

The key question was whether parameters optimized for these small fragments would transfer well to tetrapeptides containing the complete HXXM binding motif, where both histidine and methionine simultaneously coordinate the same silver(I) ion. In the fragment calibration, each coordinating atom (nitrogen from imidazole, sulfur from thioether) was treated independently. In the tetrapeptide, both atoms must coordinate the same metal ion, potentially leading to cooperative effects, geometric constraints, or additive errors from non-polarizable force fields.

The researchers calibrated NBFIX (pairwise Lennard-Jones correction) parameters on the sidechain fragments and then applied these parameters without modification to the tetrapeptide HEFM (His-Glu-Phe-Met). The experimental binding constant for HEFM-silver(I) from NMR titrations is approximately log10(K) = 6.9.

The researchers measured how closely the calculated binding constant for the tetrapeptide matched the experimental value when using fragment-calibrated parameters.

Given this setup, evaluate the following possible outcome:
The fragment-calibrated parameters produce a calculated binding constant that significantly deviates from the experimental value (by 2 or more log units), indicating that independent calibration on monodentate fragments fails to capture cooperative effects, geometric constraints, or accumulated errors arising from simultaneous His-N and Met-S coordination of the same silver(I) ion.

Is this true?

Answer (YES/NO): NO